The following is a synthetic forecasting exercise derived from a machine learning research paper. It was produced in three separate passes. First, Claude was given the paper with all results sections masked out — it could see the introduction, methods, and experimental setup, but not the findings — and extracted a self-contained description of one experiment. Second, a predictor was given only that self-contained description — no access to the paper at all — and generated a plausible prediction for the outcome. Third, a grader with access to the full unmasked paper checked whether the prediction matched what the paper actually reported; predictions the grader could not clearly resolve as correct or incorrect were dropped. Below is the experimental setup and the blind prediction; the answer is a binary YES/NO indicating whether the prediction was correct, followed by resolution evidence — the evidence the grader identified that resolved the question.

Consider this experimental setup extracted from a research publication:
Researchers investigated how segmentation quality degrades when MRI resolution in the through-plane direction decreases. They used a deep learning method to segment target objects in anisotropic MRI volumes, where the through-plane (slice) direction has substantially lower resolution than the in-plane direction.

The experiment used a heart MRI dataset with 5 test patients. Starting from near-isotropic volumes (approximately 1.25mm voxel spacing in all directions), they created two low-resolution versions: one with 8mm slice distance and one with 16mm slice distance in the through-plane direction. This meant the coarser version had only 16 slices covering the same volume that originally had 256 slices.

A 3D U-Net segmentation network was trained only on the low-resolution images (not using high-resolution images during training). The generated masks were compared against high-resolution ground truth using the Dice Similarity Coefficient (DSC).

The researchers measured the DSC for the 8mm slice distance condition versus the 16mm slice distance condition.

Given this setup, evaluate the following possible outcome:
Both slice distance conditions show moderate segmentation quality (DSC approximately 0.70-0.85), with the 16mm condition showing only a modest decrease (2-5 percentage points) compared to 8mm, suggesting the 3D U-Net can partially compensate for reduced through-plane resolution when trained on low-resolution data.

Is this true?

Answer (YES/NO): NO